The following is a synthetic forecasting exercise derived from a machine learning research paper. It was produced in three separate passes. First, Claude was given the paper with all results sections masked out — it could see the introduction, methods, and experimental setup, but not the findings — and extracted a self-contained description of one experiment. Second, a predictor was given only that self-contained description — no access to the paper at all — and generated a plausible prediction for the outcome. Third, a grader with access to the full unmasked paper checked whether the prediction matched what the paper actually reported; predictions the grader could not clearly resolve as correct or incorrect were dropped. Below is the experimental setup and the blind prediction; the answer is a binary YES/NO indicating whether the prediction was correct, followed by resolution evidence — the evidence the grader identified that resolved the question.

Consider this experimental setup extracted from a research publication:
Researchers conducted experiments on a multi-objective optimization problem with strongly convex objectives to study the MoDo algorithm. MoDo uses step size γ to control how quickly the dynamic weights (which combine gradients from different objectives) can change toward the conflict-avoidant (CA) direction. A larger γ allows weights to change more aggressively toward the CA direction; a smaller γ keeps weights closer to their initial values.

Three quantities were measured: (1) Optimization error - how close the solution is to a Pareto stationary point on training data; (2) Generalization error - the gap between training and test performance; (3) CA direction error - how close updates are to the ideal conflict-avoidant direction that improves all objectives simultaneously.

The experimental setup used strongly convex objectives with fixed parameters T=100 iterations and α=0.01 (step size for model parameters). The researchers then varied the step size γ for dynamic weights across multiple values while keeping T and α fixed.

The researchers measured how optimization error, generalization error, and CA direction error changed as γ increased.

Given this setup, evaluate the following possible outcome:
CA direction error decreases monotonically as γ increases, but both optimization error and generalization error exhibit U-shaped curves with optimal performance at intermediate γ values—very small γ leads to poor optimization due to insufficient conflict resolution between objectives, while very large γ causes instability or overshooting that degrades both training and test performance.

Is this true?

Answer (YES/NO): NO